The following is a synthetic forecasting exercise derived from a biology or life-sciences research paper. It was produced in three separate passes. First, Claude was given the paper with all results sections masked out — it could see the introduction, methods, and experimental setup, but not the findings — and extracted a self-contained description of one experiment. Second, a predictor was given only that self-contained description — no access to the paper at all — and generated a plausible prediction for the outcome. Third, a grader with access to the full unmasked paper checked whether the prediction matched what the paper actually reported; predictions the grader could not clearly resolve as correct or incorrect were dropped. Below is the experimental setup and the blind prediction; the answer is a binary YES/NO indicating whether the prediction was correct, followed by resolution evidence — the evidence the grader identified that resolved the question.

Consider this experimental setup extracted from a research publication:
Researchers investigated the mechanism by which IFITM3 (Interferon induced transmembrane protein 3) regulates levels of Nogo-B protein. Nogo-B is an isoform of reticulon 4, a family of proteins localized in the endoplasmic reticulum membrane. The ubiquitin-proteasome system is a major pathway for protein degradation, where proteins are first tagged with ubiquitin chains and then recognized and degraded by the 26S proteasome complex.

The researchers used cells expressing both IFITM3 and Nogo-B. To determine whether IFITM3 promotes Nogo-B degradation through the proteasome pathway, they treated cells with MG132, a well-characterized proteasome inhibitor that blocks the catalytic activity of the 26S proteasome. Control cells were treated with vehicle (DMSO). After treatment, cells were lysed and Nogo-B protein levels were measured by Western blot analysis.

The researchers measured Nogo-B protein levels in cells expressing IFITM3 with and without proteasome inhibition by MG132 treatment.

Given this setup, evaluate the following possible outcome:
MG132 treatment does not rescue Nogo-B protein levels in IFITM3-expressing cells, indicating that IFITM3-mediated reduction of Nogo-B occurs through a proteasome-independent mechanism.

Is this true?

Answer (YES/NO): NO